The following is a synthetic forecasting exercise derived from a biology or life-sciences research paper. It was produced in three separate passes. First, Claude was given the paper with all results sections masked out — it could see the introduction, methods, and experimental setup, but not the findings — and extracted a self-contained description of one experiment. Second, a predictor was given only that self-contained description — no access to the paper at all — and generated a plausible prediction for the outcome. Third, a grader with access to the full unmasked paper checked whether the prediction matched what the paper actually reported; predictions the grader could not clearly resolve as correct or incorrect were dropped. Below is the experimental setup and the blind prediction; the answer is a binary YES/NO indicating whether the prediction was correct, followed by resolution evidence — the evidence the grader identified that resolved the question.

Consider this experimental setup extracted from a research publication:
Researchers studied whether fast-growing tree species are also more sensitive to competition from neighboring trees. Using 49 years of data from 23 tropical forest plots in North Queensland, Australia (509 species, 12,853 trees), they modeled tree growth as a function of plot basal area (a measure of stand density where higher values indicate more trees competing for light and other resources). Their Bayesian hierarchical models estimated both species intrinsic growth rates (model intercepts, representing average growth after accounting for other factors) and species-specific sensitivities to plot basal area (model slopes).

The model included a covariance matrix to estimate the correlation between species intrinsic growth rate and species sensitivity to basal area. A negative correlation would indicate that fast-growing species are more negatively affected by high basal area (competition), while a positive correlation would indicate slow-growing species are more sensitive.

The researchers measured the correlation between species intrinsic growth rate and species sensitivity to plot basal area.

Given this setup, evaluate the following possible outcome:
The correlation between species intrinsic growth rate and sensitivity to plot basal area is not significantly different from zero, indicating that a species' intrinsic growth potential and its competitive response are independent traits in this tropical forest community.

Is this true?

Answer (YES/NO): NO